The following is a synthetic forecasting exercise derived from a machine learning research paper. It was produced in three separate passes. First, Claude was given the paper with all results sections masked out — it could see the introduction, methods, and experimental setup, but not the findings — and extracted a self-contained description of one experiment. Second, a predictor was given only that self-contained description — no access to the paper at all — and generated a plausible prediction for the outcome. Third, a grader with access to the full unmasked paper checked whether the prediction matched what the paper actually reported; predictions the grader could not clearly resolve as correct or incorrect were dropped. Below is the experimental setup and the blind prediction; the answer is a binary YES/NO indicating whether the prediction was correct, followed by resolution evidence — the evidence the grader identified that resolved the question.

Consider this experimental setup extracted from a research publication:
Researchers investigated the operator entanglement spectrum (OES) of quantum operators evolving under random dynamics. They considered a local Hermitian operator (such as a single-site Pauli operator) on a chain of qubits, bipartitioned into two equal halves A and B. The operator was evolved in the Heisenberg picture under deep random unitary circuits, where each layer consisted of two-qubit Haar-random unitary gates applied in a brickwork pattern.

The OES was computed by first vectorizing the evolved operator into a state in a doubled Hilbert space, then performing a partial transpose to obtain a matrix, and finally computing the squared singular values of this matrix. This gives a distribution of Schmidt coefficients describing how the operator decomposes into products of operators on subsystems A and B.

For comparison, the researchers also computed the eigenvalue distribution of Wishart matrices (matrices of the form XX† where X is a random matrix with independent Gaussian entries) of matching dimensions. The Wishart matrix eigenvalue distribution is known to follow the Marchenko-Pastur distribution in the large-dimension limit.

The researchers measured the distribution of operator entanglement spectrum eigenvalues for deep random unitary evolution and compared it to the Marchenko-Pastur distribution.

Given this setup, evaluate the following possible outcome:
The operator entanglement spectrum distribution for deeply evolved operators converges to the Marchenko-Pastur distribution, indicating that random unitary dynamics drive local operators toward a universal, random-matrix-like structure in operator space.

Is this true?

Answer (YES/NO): YES